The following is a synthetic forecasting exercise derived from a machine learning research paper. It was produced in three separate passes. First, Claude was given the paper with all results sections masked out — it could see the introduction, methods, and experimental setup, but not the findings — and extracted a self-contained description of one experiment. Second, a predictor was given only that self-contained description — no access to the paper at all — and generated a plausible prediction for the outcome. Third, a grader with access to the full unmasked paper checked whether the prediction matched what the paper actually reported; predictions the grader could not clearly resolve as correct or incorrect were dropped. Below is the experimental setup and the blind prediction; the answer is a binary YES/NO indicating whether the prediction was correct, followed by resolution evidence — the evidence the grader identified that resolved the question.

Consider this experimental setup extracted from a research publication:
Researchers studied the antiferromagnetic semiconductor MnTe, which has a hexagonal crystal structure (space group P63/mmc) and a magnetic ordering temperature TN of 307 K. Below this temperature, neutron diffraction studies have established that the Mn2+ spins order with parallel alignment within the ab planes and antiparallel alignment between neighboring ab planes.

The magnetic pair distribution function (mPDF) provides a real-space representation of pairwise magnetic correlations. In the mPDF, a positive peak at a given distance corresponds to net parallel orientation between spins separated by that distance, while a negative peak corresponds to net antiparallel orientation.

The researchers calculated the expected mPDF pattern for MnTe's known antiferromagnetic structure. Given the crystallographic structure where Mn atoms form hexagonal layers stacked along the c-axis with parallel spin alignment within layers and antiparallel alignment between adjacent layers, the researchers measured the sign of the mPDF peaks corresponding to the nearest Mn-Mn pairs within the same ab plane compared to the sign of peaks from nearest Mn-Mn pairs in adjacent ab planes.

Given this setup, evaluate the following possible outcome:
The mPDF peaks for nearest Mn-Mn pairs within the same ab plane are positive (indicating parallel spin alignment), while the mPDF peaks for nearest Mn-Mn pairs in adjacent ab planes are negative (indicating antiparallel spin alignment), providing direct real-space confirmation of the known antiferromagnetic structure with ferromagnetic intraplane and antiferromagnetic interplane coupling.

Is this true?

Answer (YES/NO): YES